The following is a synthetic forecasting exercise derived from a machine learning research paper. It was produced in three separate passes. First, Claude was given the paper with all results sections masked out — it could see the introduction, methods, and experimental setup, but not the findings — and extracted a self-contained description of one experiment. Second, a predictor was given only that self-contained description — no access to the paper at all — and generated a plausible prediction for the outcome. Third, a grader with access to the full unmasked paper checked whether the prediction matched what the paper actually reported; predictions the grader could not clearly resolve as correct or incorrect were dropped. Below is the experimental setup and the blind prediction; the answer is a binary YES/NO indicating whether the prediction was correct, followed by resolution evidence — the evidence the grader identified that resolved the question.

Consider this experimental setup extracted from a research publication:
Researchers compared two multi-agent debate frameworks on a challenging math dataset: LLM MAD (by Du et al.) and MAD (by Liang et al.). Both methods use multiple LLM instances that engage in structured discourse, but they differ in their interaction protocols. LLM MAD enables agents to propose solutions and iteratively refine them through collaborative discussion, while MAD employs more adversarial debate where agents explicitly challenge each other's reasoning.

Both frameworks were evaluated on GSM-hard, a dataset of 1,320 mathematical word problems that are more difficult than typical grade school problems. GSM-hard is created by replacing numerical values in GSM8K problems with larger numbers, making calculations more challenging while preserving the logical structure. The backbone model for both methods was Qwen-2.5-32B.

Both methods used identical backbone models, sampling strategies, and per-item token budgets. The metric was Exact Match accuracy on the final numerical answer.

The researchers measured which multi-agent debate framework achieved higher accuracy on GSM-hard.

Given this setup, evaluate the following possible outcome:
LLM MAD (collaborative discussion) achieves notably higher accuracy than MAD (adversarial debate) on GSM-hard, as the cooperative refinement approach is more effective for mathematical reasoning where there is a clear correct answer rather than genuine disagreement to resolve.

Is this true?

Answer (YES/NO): YES